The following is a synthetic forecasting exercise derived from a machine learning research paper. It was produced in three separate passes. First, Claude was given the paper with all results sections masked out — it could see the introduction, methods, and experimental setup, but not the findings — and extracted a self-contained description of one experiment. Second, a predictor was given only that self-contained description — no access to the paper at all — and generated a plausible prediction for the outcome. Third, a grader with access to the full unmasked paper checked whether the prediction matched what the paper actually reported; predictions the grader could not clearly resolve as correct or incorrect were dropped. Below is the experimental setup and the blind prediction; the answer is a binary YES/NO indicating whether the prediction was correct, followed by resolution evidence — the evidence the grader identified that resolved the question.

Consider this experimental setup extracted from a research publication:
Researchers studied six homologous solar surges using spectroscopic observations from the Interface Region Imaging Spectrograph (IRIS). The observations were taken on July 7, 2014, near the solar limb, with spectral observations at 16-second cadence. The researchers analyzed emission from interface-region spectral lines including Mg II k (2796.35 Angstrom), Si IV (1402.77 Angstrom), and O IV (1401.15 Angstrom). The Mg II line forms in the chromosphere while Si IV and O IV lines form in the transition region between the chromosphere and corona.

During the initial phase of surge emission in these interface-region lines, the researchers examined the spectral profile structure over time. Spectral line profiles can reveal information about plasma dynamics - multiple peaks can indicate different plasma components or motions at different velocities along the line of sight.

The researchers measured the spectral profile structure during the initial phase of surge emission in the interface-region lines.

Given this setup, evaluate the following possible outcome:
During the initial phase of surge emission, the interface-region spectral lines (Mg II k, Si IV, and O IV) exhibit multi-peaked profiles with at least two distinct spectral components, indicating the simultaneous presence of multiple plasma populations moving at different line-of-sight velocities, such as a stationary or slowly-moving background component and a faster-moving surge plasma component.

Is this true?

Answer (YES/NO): YES